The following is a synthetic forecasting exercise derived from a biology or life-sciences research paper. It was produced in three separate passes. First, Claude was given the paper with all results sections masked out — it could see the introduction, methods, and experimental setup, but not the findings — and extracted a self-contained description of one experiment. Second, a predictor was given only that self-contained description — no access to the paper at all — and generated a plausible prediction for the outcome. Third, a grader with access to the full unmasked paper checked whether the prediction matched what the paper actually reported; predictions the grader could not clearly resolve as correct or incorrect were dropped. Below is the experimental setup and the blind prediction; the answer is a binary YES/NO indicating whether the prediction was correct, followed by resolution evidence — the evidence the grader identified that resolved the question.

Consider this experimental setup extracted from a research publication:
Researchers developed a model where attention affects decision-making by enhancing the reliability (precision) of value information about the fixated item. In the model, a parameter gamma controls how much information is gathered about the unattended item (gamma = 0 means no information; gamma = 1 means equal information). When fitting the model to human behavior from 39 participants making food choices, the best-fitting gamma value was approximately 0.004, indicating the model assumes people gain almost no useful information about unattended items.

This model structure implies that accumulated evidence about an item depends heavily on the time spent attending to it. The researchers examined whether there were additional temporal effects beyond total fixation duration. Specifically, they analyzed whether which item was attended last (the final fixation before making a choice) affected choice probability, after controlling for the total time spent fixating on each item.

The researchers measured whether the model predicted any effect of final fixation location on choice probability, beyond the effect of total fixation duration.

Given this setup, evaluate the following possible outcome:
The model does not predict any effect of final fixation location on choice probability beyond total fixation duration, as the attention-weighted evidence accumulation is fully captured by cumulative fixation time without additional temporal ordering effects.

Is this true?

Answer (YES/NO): NO